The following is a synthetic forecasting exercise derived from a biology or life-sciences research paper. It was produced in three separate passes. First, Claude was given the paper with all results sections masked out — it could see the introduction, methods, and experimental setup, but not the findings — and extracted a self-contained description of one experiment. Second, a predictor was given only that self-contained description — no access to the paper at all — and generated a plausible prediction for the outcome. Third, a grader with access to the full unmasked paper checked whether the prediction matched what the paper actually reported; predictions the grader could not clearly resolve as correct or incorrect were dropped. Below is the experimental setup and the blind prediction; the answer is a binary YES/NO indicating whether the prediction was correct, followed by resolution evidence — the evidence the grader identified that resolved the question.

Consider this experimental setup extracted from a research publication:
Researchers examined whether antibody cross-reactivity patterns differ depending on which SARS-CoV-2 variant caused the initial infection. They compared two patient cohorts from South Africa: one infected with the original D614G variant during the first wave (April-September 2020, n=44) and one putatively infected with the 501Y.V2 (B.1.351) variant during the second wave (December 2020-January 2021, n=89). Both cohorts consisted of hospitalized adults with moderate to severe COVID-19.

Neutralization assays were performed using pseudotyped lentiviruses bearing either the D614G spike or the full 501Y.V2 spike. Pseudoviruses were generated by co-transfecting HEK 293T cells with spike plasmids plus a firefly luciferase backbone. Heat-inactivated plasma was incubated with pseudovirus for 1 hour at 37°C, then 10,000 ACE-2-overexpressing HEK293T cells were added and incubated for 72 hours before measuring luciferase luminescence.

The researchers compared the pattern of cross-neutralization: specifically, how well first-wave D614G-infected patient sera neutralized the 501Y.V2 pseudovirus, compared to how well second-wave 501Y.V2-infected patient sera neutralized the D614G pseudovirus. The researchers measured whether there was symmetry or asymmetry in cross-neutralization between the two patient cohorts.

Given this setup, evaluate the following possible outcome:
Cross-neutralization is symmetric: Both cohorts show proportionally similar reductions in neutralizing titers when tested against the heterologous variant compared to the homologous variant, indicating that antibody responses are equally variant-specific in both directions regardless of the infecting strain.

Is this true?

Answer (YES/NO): NO